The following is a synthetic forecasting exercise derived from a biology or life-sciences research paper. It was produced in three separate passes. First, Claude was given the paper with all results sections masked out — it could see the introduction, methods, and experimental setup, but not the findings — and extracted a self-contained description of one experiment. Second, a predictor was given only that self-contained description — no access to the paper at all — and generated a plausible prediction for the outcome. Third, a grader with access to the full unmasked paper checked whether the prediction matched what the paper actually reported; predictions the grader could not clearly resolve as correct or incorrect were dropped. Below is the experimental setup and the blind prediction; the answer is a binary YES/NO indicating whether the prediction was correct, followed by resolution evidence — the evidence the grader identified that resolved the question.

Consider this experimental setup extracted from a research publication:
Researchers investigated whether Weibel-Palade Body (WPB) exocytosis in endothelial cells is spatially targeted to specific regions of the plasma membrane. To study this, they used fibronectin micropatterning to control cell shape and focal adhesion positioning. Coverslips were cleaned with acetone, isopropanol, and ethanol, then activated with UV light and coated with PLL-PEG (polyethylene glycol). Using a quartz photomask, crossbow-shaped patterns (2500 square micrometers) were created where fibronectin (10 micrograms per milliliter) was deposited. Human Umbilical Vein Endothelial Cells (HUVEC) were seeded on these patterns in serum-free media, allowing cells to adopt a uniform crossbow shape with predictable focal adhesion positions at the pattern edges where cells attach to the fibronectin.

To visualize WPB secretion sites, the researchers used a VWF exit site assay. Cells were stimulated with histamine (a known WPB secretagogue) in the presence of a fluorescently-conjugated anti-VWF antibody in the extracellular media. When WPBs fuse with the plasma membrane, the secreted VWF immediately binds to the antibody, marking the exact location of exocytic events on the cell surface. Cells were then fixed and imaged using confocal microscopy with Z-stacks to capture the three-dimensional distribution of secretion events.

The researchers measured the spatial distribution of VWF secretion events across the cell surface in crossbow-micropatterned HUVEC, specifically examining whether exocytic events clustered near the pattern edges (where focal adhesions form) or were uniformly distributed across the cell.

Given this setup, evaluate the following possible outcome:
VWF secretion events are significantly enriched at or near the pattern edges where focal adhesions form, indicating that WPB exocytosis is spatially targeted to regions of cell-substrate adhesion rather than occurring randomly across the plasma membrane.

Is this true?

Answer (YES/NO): YES